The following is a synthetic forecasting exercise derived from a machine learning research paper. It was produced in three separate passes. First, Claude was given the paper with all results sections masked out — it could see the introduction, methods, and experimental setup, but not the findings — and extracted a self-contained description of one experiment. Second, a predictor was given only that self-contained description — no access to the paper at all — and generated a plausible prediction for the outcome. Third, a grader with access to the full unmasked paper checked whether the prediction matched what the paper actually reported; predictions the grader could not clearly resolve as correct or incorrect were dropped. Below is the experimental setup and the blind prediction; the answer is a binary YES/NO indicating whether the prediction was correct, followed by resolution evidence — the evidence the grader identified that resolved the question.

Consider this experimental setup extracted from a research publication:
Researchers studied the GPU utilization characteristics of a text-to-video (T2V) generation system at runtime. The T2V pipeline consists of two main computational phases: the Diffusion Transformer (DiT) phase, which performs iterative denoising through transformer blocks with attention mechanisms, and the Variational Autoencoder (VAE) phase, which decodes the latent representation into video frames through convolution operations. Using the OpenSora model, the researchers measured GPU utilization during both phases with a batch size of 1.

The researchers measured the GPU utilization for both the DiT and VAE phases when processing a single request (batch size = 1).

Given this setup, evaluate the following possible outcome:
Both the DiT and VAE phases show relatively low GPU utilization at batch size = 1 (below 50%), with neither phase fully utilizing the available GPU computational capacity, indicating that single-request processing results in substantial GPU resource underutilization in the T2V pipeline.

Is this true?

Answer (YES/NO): NO